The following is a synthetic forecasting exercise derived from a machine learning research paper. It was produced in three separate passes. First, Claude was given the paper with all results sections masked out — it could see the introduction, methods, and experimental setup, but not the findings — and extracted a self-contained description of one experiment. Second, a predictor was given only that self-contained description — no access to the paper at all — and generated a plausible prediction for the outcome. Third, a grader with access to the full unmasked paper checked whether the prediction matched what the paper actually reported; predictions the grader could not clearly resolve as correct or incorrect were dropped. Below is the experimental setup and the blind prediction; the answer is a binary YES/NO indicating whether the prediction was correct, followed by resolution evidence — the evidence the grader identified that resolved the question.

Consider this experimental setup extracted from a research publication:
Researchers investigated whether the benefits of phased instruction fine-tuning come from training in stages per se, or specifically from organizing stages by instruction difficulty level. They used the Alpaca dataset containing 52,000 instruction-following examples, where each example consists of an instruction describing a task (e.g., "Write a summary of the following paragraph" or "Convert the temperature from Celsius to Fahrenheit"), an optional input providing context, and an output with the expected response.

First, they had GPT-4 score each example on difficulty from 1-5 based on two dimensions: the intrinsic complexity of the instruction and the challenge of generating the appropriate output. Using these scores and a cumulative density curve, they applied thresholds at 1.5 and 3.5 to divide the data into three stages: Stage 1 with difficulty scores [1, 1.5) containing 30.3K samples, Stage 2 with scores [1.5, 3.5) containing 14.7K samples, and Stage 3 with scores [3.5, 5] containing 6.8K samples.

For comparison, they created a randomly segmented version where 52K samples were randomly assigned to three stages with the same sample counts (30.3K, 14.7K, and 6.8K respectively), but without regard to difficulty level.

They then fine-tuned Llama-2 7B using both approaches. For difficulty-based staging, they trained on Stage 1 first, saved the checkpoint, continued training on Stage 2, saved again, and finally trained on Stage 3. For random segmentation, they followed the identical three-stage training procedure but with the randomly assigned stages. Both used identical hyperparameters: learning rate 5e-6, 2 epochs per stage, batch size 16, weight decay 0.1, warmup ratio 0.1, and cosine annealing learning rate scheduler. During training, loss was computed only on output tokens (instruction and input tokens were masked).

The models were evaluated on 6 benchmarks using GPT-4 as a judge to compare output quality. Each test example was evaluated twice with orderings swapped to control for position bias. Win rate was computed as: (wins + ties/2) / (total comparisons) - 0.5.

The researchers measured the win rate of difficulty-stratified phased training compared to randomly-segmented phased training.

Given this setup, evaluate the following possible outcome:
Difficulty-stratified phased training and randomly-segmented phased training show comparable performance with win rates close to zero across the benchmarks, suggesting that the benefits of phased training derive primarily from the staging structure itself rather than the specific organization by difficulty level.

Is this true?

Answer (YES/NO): NO